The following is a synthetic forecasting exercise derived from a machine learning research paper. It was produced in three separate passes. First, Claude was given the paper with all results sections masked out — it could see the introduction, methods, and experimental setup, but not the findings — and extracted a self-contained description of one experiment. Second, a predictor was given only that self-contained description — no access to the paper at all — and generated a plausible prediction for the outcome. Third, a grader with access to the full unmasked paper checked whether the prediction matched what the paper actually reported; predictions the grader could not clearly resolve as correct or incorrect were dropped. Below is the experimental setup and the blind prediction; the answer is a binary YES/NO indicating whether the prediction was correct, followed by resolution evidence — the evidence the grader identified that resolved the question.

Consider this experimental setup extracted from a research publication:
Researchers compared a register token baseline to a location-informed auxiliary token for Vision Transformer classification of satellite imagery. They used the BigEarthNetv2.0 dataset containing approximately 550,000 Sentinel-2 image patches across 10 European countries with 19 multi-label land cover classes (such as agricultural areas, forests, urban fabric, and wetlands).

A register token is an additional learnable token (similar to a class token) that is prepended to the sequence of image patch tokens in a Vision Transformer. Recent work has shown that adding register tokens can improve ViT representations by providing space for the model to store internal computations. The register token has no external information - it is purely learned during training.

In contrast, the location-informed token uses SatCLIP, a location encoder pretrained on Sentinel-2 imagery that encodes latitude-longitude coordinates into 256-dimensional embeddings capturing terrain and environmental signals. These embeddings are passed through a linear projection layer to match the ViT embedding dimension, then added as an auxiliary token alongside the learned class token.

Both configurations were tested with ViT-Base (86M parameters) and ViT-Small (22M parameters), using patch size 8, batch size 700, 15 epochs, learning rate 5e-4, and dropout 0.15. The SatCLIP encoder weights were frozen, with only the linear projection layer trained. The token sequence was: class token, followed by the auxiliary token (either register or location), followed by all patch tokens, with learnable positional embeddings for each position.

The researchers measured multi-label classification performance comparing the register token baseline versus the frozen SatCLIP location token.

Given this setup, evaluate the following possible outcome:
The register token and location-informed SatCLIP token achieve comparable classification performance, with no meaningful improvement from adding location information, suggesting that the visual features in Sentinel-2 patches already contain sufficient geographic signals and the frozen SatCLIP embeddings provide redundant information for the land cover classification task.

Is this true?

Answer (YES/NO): NO